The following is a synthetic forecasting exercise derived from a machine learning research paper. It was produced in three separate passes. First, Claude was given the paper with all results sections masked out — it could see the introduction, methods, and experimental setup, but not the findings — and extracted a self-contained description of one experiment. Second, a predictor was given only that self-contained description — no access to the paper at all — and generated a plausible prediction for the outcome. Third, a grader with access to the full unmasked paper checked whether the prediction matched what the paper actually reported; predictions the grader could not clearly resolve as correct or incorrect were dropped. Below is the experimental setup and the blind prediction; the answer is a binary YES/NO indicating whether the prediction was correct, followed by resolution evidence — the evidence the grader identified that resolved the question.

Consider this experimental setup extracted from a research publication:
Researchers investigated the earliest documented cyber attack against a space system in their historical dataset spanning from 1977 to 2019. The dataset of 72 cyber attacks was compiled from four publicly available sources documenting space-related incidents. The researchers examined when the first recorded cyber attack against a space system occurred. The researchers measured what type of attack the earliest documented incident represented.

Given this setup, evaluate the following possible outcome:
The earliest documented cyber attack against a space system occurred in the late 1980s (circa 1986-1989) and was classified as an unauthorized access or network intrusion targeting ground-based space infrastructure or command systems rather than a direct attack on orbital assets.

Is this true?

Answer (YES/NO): NO